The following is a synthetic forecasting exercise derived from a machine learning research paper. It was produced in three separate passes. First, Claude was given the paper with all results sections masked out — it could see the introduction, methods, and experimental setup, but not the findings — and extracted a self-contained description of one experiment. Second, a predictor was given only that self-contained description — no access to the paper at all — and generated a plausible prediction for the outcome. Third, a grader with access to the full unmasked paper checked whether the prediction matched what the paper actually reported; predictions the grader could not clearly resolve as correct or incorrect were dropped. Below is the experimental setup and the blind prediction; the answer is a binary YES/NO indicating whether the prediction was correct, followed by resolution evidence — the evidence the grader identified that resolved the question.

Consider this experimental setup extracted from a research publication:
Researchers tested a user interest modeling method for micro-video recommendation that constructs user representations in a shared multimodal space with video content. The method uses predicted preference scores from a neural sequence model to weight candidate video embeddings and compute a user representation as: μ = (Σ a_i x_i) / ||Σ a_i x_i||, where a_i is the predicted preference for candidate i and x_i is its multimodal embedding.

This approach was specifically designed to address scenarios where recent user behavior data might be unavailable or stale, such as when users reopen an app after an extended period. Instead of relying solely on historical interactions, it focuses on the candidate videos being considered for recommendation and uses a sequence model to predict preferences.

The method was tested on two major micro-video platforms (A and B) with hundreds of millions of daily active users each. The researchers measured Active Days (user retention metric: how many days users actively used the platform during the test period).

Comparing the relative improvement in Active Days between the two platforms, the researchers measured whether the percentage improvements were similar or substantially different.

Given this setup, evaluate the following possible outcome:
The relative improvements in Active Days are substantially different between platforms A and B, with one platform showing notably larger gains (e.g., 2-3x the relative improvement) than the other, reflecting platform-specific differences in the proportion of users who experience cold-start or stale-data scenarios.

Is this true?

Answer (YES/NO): NO